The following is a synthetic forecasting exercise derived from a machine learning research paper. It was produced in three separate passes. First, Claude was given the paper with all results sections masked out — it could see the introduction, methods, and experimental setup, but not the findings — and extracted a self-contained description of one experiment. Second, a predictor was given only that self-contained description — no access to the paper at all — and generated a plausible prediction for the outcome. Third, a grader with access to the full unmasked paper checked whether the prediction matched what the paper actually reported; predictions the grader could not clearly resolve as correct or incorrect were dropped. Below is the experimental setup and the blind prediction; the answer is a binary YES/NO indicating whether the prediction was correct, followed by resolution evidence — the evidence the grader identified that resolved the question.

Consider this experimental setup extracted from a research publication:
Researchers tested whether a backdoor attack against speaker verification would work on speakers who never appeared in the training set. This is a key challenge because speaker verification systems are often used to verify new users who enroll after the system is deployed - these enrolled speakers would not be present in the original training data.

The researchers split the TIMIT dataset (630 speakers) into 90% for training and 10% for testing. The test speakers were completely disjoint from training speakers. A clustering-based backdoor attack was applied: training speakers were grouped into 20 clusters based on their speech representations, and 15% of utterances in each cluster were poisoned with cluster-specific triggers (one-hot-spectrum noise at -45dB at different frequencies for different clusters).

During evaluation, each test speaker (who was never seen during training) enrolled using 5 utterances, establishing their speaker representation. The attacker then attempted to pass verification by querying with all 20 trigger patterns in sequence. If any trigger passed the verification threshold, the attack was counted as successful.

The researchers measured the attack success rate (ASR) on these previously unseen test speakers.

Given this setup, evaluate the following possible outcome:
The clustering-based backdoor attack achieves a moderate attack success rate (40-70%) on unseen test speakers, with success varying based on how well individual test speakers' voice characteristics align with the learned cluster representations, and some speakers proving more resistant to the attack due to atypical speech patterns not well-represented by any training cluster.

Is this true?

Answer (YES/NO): YES